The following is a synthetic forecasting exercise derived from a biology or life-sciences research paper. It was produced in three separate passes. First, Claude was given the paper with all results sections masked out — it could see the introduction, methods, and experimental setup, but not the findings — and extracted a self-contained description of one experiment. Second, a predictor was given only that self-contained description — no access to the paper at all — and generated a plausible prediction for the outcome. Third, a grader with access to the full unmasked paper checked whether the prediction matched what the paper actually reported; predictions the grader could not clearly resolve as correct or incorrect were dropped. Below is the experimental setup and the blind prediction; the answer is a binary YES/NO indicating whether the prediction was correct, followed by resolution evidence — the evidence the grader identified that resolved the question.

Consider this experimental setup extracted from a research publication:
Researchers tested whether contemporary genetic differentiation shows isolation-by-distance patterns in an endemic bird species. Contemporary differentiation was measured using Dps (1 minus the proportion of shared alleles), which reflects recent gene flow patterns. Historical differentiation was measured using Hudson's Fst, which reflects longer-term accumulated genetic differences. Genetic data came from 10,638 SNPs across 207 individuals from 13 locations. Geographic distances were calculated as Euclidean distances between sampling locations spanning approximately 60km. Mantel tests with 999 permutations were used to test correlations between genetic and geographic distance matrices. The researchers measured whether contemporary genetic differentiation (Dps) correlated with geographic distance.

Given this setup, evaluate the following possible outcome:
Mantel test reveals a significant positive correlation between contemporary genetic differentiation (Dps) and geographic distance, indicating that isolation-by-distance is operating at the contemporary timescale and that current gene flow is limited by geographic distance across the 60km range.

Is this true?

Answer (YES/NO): NO